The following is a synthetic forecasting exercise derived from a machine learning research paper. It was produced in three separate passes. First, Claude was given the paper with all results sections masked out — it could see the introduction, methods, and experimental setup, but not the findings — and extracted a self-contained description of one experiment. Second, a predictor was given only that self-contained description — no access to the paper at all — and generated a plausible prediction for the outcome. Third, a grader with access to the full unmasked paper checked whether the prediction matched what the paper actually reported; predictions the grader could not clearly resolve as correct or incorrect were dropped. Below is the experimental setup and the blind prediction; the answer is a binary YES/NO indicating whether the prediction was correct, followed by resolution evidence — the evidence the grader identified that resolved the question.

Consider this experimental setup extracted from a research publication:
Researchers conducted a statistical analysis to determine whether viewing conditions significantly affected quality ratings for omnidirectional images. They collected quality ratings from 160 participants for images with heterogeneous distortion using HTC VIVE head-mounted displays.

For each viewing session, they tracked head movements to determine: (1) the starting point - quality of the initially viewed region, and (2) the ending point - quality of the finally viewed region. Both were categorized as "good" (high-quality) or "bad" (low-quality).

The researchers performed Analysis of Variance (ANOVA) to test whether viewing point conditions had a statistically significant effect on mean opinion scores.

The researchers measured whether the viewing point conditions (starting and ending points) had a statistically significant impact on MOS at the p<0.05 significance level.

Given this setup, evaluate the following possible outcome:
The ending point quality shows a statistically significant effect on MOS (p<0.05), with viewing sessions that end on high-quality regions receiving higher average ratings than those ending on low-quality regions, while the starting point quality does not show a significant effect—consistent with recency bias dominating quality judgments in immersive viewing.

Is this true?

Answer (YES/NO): NO